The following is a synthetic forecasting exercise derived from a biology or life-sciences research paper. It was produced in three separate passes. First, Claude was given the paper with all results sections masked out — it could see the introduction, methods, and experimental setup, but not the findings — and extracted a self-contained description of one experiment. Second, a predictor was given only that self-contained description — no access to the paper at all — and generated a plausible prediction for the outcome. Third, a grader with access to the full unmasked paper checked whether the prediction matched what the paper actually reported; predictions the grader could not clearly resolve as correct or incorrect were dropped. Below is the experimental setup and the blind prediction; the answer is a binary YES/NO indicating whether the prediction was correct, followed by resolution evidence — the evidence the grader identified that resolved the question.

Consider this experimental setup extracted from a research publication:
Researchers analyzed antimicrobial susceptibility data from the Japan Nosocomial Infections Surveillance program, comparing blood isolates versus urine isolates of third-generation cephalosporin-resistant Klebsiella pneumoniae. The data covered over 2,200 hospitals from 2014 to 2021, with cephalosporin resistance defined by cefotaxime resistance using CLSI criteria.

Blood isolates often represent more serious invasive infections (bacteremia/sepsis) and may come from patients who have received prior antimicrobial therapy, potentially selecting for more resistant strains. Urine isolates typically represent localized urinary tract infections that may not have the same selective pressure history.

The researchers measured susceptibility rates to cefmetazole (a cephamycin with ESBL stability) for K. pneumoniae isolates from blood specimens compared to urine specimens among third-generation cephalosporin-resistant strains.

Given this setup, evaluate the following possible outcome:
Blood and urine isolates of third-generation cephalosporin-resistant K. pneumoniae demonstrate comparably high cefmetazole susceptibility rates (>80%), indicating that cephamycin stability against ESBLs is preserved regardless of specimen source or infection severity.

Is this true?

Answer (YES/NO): YES